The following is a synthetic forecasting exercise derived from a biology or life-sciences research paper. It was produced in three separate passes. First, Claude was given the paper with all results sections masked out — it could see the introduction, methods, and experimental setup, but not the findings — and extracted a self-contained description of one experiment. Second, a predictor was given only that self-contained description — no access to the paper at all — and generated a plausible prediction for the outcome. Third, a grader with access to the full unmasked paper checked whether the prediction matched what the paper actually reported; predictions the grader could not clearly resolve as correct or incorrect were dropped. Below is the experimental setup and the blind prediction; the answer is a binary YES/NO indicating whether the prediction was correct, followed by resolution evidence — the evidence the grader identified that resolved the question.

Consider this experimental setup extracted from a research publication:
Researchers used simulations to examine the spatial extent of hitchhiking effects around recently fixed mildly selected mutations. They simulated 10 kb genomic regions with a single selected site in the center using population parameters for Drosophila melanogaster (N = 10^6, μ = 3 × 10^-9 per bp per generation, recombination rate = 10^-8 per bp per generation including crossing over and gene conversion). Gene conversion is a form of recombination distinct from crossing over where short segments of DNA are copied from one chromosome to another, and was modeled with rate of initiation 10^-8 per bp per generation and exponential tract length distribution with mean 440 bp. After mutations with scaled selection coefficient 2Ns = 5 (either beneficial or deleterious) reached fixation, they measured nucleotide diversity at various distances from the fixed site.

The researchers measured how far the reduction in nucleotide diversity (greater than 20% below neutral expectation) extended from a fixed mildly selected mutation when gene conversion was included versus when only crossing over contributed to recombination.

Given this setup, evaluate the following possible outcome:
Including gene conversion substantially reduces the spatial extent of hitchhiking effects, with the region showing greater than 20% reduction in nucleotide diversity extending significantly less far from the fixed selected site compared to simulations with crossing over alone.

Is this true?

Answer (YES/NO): YES